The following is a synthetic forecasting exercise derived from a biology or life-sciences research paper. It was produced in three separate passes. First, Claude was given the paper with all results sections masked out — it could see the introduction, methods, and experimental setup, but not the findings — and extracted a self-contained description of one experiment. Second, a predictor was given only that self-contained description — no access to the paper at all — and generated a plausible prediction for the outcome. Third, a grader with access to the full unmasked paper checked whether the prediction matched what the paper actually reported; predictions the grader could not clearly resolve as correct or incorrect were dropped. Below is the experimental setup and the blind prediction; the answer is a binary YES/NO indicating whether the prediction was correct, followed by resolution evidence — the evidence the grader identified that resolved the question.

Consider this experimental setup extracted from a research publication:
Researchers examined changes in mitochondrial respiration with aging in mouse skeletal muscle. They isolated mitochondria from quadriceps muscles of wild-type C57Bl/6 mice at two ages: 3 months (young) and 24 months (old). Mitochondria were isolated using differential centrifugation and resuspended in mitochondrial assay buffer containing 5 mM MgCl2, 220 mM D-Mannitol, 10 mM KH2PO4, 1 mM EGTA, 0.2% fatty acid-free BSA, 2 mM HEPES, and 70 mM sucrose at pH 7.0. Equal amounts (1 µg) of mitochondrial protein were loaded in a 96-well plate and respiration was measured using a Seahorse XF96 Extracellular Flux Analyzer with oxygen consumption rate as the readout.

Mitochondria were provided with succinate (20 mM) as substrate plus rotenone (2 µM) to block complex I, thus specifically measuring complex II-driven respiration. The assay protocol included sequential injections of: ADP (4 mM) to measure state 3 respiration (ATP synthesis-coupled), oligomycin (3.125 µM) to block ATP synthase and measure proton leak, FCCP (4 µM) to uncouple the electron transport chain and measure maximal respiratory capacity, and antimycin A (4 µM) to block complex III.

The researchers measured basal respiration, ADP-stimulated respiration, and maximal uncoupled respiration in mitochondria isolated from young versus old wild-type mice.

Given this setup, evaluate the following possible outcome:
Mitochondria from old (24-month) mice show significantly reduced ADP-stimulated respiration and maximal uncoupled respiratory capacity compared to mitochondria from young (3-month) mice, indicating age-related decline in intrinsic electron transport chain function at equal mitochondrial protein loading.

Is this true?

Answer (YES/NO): YES